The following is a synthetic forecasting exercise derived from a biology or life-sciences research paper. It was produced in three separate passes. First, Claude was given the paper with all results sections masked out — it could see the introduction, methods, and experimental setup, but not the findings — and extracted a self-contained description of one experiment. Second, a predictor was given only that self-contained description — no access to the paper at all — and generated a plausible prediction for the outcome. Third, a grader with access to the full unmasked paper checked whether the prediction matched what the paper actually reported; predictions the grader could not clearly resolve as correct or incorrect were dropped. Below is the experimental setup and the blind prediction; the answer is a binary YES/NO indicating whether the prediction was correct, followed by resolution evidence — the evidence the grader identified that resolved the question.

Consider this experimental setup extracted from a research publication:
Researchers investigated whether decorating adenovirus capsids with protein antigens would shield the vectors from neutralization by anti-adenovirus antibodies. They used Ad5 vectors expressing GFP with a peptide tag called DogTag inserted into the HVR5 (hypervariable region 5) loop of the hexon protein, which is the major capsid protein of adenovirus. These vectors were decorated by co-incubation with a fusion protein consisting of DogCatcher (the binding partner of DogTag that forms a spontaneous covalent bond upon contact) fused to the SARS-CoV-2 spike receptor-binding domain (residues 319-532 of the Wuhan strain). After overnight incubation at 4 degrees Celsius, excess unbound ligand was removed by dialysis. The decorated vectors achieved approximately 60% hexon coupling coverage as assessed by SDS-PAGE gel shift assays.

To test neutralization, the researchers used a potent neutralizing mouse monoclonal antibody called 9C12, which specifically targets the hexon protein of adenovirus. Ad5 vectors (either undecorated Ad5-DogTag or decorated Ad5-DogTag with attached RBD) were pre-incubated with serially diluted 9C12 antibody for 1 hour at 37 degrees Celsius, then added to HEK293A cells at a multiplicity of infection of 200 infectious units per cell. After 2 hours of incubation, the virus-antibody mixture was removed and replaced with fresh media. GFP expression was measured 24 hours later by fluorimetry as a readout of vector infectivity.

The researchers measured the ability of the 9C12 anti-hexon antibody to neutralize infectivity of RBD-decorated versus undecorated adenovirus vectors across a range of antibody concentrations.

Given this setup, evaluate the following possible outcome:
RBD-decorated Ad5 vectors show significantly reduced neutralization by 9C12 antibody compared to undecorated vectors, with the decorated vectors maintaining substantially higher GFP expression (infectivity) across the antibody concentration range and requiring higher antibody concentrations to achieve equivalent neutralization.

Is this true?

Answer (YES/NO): YES